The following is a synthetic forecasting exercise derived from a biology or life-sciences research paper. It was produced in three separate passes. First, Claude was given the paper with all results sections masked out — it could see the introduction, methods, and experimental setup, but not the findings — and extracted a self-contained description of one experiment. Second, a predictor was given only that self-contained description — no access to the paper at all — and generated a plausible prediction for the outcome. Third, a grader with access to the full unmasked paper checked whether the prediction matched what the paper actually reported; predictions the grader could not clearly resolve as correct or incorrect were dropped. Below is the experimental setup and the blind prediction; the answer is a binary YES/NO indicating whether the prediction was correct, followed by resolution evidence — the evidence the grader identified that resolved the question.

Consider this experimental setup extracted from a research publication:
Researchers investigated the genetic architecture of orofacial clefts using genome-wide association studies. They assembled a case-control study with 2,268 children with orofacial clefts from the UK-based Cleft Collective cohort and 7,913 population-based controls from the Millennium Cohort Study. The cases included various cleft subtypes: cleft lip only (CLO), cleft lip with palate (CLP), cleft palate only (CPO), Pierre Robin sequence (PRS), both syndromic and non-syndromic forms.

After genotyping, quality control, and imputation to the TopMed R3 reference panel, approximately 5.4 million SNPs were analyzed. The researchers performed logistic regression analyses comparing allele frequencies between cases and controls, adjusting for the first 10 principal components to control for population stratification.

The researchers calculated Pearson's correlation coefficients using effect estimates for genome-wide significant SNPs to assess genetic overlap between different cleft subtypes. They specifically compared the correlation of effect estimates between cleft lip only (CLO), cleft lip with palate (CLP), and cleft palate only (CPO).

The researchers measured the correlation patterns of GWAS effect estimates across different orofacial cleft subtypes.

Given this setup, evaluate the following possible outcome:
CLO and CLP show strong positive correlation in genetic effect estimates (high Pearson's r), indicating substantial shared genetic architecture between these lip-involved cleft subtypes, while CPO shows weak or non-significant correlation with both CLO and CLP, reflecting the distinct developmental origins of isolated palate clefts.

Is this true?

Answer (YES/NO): YES